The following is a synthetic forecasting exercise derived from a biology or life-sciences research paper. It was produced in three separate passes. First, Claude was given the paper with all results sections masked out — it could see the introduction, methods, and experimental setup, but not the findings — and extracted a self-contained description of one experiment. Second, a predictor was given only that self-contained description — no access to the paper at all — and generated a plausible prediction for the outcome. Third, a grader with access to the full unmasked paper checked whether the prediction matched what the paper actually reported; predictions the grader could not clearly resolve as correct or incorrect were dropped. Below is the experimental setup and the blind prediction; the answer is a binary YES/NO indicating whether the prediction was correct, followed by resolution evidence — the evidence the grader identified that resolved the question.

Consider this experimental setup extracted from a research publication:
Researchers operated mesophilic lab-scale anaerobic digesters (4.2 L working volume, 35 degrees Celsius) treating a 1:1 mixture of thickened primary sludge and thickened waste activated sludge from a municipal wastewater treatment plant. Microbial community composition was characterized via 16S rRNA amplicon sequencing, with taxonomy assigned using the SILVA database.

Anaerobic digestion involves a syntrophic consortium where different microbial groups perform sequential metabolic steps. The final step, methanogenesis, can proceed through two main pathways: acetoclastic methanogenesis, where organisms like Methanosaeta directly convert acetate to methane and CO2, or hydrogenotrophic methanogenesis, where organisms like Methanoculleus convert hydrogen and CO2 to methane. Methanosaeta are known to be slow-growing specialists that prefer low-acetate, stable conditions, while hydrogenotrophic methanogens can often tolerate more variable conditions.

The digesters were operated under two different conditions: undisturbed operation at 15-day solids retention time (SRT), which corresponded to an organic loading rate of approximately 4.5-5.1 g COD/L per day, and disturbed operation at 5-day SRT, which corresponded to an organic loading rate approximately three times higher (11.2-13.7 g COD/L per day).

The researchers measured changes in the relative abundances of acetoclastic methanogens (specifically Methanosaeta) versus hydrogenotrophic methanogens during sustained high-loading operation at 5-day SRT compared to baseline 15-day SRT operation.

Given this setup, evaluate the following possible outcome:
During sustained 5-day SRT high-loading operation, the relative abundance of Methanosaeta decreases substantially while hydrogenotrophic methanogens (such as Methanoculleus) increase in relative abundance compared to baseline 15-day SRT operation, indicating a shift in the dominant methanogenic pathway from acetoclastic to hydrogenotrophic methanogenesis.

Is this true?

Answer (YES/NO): NO